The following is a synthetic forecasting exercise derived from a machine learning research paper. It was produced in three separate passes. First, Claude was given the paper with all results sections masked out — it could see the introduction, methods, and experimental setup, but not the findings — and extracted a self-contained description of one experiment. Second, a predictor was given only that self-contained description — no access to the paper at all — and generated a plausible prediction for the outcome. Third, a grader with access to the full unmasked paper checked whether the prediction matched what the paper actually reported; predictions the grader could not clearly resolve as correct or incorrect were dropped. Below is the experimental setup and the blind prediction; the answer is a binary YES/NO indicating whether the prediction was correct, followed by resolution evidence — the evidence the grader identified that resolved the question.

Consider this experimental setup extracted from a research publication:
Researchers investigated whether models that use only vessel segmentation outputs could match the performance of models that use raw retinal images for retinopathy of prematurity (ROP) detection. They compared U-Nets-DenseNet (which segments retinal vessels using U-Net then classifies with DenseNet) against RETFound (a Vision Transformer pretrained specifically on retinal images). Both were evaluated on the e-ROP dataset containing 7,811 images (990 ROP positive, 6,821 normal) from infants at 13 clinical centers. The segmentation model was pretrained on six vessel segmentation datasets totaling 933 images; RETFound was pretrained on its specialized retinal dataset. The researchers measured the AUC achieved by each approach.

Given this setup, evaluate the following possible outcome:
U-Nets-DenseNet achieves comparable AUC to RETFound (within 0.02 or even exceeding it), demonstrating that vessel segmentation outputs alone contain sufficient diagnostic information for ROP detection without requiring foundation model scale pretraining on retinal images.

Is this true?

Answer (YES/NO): YES